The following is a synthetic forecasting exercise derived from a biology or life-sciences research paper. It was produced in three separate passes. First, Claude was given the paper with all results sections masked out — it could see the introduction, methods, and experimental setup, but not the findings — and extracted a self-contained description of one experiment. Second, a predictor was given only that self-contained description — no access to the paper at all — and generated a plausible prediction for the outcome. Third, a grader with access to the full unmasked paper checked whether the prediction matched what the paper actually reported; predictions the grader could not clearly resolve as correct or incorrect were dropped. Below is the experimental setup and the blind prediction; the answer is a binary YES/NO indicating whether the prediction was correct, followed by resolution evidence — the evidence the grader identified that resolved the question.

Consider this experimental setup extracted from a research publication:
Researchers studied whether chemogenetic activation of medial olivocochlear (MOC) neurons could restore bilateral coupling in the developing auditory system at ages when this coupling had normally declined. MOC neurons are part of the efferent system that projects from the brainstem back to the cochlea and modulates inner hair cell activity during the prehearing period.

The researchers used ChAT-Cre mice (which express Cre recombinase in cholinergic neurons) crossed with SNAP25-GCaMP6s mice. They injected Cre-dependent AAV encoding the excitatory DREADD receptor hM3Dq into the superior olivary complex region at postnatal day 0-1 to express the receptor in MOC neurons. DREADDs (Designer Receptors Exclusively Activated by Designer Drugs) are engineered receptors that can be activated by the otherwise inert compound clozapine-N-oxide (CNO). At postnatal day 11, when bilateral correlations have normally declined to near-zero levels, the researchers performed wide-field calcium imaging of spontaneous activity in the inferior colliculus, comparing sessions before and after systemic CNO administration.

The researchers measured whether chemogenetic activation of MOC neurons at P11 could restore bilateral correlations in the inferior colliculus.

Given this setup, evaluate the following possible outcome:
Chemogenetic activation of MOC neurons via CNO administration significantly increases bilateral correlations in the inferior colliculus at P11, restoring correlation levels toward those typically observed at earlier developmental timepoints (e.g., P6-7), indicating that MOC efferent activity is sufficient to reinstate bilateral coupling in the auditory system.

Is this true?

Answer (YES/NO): YES